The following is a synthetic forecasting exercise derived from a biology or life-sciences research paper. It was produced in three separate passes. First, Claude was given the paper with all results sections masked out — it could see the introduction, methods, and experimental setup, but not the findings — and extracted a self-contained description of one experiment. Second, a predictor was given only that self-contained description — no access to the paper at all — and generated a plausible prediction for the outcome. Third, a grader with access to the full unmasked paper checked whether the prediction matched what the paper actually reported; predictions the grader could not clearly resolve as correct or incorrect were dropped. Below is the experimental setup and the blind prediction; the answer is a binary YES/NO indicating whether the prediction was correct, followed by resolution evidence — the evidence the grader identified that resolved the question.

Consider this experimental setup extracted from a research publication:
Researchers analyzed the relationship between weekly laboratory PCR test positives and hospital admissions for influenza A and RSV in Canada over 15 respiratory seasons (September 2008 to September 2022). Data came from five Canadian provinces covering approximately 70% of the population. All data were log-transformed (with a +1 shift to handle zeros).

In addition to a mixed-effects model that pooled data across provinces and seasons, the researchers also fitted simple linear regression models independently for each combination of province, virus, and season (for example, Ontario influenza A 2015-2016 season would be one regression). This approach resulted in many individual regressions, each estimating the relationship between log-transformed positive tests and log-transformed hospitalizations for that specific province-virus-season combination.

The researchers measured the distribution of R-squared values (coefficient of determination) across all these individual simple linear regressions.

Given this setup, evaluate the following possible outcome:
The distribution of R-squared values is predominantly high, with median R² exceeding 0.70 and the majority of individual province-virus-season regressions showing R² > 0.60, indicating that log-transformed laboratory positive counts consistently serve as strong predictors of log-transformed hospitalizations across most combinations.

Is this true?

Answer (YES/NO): YES